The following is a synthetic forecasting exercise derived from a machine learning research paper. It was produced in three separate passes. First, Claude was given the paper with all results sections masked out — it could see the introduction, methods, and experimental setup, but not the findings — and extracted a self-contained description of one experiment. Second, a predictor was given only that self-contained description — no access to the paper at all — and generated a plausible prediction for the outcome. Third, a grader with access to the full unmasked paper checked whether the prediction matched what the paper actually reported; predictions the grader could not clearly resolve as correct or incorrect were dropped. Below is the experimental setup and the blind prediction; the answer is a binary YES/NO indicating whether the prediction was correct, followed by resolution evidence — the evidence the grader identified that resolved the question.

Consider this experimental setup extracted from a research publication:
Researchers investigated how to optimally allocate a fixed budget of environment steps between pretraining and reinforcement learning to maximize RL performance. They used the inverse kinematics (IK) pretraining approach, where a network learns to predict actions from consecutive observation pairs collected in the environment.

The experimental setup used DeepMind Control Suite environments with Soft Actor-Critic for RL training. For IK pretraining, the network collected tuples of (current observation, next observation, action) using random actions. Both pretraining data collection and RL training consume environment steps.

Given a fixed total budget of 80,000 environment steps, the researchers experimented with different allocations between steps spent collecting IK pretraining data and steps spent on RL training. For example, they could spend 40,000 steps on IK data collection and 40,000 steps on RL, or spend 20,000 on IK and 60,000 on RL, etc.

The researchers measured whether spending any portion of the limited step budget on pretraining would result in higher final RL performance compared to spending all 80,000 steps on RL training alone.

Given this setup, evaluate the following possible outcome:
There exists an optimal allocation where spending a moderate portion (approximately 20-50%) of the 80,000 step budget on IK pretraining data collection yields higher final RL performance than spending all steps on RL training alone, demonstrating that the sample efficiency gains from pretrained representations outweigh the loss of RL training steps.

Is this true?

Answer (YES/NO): NO